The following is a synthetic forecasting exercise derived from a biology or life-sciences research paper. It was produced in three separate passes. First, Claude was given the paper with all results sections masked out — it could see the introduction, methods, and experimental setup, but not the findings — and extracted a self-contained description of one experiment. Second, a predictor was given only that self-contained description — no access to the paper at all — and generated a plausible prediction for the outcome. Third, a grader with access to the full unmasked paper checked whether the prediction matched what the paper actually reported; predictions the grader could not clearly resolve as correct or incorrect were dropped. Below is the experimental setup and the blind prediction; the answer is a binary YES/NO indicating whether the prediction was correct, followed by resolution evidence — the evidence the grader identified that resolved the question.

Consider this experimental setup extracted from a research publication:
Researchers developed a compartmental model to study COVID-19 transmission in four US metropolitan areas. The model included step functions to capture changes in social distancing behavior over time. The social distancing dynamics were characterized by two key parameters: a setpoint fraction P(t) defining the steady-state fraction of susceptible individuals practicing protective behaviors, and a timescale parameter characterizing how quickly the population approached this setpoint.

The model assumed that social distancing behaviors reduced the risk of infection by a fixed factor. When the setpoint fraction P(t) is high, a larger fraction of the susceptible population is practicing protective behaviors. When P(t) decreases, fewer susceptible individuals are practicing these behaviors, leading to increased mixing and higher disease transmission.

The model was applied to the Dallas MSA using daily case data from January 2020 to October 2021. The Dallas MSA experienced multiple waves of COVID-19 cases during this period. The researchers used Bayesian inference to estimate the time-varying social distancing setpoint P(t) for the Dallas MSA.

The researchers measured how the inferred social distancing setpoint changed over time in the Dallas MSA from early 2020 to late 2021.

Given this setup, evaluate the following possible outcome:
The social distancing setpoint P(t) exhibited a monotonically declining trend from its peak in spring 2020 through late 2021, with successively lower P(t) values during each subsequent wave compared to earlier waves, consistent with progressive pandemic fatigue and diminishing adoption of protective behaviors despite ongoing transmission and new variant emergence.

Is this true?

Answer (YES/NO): YES